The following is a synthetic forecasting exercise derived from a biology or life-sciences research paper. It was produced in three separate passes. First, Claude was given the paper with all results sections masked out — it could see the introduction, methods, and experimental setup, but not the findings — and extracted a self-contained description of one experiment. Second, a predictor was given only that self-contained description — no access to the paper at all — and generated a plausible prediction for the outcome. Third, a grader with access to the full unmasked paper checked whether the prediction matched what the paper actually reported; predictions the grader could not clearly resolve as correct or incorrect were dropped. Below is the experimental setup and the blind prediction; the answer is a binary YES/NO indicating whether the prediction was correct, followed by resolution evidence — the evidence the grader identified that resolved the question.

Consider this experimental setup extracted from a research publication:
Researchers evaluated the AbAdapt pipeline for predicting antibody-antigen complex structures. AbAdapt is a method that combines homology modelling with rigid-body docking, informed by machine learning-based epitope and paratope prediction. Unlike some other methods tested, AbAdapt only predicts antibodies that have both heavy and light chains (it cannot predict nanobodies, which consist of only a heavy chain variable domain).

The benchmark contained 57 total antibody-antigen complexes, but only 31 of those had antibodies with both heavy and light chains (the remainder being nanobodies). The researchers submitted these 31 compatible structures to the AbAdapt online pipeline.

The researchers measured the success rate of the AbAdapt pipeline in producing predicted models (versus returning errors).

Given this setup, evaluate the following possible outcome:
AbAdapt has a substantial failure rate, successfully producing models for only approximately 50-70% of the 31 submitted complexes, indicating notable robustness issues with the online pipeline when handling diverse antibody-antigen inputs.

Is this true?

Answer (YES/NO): NO